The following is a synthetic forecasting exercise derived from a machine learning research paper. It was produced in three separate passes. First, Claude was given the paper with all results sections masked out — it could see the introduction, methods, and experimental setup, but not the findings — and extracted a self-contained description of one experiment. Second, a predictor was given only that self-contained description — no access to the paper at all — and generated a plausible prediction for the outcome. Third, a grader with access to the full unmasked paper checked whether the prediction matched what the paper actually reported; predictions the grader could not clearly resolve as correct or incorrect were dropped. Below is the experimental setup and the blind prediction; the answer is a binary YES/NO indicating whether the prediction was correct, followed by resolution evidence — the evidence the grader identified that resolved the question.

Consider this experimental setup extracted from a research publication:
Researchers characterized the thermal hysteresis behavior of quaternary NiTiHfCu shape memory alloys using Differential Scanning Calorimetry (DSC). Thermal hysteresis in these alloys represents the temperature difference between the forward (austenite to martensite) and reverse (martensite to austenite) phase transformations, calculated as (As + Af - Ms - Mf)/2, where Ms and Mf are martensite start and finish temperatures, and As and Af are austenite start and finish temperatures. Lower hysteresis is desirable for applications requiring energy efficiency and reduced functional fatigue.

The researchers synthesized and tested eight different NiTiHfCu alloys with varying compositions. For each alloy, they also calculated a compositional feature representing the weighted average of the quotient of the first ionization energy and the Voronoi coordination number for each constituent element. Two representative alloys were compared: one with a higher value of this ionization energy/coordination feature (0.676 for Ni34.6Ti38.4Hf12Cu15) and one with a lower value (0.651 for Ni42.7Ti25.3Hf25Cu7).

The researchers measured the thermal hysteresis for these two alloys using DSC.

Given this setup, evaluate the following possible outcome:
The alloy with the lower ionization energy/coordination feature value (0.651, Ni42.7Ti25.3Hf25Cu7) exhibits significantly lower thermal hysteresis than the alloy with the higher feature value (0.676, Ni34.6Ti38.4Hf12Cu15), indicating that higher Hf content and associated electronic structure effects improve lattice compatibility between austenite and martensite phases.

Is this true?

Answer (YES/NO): NO